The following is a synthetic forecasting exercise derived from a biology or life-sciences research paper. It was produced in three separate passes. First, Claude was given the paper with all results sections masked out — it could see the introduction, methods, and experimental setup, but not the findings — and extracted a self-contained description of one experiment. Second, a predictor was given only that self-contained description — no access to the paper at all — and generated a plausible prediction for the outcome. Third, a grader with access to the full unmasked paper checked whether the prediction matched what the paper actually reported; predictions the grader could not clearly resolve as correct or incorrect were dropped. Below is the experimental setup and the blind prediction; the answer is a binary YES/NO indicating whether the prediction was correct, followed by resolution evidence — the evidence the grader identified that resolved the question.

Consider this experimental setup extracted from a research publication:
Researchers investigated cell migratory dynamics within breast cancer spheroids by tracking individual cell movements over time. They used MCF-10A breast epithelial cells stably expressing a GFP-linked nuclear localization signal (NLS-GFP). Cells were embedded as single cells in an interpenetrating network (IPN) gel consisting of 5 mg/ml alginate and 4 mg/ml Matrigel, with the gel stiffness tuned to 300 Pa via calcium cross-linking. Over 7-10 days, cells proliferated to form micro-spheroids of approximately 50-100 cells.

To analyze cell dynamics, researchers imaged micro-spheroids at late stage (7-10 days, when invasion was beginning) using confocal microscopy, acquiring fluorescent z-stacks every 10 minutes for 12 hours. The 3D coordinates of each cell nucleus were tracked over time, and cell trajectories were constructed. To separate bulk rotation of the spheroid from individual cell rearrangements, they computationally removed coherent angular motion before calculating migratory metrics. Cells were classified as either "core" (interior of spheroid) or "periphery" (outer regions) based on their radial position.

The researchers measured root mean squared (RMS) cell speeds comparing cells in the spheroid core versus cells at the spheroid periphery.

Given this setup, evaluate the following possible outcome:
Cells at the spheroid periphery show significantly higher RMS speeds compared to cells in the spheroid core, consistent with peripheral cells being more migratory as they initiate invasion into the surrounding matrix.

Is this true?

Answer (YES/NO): YES